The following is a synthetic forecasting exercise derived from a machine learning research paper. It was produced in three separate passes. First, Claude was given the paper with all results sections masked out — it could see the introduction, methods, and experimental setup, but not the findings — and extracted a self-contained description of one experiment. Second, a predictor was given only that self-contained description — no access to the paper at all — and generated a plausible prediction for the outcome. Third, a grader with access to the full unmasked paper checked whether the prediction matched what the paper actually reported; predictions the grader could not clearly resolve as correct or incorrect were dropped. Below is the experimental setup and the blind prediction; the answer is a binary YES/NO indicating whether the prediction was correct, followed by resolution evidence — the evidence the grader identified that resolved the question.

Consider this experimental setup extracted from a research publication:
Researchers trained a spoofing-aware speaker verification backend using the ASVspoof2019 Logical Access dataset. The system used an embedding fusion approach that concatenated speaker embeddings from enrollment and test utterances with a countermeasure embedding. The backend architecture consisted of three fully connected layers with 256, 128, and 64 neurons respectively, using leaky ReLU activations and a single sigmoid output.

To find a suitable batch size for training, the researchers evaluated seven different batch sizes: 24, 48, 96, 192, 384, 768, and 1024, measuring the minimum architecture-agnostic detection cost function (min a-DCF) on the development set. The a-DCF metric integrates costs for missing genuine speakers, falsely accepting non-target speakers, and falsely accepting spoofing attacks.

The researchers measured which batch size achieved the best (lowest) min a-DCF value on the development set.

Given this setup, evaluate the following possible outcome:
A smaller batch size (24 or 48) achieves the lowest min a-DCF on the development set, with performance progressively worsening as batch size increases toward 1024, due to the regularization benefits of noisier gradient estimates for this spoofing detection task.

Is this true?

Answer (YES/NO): NO